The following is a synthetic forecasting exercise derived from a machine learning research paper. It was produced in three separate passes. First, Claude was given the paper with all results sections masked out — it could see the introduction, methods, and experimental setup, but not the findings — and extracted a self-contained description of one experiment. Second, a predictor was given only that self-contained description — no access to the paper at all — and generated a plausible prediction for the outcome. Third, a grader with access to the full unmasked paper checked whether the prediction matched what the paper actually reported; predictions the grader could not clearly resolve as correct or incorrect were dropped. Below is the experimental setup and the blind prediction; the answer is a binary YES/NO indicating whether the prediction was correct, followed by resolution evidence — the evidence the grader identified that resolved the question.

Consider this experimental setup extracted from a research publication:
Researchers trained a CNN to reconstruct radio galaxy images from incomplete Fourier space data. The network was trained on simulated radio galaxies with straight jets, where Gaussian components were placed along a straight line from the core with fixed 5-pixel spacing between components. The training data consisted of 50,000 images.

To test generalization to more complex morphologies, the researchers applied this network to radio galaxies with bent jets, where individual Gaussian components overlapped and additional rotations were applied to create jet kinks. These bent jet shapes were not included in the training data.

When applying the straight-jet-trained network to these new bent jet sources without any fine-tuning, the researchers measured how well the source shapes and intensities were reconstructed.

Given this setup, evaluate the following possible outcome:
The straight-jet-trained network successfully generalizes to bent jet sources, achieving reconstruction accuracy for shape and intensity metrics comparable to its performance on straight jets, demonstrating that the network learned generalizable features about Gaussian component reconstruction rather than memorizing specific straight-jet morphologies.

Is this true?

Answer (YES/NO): NO